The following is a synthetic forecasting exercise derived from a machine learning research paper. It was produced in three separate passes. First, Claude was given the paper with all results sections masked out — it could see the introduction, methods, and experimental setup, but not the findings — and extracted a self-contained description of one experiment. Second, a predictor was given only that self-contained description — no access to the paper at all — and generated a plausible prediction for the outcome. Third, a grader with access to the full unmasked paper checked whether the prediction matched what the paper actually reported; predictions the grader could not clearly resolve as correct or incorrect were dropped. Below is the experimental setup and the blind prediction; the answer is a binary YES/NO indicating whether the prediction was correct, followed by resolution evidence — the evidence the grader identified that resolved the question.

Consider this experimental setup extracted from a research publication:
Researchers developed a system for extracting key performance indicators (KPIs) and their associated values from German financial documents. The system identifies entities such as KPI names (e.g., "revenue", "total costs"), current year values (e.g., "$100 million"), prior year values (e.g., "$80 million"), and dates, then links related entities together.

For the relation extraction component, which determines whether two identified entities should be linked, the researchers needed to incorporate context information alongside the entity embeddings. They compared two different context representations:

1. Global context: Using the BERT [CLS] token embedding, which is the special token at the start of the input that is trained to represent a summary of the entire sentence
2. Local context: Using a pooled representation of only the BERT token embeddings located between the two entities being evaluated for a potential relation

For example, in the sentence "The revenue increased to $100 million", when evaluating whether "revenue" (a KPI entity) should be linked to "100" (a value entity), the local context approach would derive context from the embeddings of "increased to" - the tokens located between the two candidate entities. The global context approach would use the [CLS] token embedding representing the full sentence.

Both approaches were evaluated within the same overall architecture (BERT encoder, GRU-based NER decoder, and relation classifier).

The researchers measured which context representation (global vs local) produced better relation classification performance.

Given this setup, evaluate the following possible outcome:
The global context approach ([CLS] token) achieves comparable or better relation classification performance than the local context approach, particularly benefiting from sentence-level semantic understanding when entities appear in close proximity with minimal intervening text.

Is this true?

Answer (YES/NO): NO